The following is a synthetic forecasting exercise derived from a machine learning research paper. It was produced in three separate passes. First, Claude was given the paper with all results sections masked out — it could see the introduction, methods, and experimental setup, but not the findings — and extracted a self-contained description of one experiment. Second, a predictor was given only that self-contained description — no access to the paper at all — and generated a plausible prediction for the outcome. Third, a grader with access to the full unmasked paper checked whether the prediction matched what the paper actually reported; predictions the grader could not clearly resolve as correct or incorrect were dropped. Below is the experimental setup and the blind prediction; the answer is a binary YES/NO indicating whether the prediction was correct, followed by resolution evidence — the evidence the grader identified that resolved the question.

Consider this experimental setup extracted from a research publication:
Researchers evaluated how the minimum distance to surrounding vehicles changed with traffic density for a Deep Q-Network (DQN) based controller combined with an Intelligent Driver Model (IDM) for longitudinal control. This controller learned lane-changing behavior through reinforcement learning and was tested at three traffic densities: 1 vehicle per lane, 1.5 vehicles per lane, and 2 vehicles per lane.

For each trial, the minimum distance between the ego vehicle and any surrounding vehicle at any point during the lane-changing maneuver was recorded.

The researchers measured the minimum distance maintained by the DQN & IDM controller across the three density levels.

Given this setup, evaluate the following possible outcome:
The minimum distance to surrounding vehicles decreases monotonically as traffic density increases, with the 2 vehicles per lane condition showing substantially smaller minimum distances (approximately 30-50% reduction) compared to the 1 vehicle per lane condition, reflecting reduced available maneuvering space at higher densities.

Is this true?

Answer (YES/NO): YES